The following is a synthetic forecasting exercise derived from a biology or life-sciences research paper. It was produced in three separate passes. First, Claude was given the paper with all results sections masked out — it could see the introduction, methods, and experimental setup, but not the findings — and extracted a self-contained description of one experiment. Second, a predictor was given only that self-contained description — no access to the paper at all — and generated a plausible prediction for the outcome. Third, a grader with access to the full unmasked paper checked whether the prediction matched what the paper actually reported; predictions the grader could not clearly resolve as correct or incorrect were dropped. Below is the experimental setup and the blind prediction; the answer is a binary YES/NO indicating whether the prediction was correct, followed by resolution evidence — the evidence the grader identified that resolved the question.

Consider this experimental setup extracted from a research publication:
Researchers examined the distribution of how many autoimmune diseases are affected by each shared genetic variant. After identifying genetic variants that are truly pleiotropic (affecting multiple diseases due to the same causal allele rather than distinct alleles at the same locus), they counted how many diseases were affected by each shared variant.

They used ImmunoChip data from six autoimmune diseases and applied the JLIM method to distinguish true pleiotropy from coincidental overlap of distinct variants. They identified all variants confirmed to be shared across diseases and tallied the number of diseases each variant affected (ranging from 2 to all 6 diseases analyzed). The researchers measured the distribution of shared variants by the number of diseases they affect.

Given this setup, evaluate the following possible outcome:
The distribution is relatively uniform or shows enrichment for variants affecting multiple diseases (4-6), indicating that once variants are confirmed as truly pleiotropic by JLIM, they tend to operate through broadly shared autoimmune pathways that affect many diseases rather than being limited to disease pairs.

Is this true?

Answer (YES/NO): NO